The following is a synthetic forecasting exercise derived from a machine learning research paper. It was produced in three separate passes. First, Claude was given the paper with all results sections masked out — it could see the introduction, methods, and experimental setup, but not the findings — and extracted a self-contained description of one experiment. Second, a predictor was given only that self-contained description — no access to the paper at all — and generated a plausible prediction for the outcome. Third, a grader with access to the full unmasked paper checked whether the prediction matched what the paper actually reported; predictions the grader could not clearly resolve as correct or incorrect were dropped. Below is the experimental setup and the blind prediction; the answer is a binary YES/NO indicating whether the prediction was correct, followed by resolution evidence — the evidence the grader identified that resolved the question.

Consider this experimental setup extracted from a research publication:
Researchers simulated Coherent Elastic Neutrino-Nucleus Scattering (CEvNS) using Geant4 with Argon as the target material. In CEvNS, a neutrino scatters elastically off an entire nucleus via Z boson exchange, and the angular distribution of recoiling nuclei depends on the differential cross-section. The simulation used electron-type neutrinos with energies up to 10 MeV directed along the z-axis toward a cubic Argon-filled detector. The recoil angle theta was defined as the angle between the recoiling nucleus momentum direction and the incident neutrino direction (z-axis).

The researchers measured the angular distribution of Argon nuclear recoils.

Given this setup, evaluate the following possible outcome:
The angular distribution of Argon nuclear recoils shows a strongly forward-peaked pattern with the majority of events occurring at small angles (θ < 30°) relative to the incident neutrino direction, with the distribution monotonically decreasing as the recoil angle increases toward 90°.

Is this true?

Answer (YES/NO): NO